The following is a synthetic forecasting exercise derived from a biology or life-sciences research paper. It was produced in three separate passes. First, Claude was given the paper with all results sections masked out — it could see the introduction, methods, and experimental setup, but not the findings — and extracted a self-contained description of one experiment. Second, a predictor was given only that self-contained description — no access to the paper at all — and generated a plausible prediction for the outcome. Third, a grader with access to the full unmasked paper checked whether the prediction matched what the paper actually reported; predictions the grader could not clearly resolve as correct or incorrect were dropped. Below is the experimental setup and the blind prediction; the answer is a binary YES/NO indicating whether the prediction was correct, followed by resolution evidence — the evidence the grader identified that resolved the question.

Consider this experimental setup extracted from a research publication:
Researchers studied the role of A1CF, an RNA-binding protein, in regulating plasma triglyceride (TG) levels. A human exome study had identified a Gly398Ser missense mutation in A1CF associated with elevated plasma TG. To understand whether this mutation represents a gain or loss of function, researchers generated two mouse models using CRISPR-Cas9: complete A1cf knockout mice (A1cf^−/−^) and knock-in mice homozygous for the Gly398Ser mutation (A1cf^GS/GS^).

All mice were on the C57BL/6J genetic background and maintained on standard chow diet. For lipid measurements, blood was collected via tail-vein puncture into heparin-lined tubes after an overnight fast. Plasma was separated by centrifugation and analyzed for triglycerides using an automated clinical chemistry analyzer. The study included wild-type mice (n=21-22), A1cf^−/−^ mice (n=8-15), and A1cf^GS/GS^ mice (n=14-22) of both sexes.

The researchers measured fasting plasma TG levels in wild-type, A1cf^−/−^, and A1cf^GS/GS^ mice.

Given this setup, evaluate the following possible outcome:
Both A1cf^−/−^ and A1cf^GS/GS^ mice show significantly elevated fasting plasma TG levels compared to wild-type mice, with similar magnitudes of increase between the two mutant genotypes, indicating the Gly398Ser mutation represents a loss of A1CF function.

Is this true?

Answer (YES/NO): YES